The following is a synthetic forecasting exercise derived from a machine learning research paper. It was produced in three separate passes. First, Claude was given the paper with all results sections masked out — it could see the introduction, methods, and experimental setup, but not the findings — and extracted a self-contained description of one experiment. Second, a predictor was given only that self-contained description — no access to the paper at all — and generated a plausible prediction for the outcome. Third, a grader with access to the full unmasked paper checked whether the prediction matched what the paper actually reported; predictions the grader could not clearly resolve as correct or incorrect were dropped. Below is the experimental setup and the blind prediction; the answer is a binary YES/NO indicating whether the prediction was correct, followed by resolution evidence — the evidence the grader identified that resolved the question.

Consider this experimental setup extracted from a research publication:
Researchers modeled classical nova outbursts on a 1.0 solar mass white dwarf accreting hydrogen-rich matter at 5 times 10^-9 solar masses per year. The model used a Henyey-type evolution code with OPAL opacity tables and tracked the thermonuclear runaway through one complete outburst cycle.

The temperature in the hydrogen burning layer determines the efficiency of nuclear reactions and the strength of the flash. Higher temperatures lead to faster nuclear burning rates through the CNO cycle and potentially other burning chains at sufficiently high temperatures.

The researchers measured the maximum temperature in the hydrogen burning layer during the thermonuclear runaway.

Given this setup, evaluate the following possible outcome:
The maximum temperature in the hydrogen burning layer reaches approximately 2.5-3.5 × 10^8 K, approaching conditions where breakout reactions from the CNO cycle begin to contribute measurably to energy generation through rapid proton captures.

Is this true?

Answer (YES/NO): NO